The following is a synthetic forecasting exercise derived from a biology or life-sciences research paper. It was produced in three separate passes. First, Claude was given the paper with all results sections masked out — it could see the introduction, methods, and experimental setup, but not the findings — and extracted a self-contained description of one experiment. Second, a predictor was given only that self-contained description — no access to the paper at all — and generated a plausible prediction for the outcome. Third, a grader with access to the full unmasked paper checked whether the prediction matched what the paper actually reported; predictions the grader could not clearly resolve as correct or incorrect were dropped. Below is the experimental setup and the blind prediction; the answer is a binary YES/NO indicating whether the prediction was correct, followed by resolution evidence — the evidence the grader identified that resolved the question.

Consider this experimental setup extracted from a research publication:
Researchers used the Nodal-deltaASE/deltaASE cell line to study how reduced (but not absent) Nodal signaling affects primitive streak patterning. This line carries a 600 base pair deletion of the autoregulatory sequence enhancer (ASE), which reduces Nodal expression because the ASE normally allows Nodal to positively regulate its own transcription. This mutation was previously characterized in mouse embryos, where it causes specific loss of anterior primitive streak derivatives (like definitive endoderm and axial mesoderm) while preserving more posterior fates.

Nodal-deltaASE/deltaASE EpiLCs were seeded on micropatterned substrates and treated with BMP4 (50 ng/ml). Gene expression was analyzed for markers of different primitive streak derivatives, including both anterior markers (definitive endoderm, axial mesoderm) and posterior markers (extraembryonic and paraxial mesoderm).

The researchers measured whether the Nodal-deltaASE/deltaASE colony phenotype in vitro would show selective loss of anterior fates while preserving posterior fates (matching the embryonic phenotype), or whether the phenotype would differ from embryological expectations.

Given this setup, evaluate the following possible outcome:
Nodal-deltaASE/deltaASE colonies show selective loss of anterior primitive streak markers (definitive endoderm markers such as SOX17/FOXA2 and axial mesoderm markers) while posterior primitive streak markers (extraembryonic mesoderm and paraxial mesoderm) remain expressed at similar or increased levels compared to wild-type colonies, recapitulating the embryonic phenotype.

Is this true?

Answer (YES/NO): NO